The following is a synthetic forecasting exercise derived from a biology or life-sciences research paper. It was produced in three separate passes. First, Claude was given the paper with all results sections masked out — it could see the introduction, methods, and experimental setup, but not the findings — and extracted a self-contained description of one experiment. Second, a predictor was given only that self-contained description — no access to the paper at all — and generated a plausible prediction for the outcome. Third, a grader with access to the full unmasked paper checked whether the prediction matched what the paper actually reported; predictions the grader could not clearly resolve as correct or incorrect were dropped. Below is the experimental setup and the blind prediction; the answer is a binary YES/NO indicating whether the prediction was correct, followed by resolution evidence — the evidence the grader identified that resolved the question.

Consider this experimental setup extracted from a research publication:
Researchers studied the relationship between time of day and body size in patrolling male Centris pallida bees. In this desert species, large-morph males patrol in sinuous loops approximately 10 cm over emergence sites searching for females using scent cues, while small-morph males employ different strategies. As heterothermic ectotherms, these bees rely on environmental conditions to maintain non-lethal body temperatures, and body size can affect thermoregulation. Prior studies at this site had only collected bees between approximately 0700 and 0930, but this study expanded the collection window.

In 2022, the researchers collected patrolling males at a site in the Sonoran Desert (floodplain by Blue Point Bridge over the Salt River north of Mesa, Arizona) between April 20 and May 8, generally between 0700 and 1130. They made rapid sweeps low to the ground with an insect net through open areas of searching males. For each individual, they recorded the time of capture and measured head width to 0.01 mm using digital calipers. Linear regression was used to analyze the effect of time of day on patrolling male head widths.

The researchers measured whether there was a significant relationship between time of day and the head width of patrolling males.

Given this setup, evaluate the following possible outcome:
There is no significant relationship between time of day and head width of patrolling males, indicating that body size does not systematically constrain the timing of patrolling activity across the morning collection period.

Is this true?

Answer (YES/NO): NO